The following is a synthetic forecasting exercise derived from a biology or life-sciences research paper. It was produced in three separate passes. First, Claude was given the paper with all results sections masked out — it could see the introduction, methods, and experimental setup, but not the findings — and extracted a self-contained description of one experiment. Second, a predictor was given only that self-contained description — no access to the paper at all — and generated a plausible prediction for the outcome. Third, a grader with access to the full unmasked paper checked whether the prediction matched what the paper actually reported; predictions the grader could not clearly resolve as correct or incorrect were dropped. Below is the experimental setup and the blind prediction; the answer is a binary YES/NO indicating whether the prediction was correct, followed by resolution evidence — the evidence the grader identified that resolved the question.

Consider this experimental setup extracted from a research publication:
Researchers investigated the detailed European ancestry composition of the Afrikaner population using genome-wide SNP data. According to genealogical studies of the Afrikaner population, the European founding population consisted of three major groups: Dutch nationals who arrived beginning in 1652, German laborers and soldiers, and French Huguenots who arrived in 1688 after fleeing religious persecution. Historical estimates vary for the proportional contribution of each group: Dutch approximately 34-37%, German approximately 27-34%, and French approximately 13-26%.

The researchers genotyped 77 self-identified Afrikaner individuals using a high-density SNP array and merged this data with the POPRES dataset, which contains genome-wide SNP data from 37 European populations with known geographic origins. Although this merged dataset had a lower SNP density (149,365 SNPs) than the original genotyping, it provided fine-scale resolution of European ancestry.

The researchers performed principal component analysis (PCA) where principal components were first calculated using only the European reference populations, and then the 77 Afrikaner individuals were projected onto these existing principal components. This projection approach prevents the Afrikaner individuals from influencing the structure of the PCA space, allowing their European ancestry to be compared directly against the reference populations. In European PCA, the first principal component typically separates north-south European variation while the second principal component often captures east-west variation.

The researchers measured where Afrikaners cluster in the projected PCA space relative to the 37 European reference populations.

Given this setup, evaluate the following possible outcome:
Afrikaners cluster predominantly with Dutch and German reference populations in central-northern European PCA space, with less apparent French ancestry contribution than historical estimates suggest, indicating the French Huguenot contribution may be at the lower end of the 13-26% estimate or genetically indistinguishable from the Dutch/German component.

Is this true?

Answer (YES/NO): NO